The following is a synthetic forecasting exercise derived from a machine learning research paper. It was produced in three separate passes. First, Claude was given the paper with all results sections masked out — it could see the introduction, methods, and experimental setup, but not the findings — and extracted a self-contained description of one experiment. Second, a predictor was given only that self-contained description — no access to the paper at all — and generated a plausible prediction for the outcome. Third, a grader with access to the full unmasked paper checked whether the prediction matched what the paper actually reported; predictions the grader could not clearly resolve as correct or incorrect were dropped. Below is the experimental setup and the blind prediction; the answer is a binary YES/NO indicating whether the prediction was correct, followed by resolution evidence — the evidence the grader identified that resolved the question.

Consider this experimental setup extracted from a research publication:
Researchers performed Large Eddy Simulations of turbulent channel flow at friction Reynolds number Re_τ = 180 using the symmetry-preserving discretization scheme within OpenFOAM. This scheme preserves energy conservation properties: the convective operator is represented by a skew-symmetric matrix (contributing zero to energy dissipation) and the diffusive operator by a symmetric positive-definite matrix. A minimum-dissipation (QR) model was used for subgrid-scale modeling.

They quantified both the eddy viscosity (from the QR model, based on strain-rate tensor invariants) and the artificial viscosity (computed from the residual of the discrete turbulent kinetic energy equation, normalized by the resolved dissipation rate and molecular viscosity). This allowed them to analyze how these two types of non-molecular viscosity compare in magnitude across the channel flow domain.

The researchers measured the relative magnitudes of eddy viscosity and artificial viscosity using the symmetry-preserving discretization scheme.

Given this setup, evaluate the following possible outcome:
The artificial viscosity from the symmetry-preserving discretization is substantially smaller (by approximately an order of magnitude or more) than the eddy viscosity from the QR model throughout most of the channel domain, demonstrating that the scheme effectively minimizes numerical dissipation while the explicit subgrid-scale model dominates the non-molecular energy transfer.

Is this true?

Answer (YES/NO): NO